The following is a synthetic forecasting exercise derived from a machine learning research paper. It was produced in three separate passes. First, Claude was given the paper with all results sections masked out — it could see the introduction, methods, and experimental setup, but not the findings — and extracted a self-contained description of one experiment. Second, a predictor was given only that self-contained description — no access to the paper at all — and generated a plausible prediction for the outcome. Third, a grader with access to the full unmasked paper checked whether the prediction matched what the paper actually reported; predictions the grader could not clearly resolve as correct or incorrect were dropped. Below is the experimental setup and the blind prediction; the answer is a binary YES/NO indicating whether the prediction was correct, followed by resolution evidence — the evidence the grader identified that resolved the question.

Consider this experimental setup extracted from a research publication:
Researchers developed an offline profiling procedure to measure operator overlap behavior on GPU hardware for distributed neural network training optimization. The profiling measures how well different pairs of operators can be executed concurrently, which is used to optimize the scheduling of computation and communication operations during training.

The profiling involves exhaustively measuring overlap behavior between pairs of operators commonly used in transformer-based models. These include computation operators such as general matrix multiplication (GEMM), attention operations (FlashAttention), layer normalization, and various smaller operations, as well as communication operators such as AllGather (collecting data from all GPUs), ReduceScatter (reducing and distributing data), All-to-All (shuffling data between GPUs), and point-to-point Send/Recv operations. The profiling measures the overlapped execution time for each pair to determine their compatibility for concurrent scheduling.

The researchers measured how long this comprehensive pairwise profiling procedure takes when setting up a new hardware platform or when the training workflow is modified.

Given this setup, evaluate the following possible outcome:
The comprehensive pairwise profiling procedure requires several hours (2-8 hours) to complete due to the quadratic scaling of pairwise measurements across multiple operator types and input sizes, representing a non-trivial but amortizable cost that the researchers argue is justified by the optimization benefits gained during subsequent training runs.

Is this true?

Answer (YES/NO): NO